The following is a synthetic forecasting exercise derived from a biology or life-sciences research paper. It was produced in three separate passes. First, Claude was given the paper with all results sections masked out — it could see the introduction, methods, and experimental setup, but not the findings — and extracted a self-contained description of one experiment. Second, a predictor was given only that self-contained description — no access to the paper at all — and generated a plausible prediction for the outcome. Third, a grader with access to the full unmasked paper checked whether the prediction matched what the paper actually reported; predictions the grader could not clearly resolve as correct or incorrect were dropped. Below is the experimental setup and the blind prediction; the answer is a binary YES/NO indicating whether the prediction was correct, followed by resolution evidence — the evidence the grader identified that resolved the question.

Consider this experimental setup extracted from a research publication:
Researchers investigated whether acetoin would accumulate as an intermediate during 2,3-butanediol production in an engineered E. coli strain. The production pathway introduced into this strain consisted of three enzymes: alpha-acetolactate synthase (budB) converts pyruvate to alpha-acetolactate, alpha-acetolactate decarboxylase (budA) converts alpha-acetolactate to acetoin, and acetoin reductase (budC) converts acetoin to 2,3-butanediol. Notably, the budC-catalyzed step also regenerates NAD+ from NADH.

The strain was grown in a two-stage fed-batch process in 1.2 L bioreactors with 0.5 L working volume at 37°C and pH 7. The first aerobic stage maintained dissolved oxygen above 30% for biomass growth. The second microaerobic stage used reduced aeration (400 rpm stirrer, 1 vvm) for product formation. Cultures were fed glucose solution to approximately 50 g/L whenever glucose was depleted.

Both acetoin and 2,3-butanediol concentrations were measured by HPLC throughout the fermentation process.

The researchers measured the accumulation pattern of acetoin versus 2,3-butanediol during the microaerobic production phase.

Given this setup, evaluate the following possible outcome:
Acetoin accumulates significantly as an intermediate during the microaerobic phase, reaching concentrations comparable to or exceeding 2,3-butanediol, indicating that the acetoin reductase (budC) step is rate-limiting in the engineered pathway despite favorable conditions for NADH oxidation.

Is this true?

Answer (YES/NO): NO